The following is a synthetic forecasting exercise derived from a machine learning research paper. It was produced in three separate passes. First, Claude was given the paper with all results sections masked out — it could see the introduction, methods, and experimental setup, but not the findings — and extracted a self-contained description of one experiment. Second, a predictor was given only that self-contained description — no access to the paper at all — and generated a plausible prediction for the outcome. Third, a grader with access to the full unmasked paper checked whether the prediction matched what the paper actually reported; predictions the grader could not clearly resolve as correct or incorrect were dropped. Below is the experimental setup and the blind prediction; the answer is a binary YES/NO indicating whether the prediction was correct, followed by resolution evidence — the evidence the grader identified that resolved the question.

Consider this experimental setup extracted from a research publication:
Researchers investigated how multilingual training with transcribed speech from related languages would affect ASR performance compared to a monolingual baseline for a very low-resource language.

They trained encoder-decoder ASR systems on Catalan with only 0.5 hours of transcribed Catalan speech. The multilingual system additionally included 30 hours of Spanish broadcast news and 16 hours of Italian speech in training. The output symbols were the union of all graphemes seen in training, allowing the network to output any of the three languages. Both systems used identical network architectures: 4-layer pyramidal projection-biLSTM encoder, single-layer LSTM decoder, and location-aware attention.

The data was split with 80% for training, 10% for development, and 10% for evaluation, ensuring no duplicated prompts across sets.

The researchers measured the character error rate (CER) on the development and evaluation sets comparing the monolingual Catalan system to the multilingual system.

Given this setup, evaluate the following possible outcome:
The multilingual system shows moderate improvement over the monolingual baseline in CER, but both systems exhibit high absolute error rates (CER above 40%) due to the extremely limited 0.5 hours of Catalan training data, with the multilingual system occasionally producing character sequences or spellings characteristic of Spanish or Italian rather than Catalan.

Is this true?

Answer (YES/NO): NO